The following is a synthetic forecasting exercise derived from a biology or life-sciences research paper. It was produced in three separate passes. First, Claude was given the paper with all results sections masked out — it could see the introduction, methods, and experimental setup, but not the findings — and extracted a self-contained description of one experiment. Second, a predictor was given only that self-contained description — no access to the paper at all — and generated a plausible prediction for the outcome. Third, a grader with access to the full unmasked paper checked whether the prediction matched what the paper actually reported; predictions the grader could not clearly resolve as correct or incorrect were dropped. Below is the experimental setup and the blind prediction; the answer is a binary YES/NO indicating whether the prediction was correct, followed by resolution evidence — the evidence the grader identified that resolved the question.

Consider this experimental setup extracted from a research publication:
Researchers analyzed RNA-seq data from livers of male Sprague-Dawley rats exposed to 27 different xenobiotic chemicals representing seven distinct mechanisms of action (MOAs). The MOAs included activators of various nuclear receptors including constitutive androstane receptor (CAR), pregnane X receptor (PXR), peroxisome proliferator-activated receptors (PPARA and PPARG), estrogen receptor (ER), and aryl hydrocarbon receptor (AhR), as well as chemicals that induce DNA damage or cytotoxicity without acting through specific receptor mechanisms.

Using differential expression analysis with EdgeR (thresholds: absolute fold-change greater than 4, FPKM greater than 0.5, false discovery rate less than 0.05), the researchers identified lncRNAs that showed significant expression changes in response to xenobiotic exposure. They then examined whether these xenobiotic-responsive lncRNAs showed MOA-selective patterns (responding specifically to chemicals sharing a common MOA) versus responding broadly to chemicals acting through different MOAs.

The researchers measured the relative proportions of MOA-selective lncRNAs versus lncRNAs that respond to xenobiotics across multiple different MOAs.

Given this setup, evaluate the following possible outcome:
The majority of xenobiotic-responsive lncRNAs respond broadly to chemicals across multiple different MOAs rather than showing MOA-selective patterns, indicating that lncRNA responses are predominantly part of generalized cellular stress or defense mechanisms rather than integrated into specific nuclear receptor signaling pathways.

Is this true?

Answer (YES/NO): NO